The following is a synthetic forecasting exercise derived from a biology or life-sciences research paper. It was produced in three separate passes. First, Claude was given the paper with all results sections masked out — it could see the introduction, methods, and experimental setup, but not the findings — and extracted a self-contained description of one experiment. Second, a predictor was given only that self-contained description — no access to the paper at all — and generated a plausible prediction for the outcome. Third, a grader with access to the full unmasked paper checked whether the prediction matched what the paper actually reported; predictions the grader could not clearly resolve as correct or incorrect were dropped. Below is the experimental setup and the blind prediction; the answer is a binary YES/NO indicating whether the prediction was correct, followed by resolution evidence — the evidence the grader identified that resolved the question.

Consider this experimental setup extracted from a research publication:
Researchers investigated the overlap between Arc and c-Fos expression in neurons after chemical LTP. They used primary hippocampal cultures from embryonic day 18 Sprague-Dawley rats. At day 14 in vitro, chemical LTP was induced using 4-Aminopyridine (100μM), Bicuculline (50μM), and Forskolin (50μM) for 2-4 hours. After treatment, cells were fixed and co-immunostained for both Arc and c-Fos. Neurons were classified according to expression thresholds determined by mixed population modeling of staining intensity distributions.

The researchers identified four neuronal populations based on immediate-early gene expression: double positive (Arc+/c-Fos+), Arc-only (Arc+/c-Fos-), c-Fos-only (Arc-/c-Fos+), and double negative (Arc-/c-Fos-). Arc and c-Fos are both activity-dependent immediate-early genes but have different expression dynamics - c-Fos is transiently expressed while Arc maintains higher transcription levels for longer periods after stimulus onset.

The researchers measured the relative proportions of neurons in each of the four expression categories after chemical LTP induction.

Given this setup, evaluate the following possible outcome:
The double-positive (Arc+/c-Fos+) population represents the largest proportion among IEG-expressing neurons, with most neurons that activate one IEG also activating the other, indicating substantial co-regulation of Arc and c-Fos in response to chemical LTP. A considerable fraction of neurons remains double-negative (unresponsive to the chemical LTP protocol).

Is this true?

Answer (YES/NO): YES